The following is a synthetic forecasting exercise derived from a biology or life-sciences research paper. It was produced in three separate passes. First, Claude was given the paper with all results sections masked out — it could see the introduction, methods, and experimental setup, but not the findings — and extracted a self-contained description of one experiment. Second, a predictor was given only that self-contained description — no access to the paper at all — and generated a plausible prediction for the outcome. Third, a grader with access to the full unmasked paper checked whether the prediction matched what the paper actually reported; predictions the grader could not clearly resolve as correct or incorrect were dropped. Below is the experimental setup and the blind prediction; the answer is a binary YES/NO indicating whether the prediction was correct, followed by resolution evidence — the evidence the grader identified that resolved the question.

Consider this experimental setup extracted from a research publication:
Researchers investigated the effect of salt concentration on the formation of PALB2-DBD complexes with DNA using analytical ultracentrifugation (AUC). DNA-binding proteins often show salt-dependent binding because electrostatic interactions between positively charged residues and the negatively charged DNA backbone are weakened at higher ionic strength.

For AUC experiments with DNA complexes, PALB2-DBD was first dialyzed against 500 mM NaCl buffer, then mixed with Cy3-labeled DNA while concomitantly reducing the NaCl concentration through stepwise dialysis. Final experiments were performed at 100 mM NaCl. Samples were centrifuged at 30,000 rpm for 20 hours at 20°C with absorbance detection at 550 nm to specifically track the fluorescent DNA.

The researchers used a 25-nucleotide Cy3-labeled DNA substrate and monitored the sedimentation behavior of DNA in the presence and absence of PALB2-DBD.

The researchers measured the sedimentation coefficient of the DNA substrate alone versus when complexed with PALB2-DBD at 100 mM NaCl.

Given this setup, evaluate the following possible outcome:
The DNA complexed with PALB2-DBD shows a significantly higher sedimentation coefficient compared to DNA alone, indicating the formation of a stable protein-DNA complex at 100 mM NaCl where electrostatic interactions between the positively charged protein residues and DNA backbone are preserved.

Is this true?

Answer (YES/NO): YES